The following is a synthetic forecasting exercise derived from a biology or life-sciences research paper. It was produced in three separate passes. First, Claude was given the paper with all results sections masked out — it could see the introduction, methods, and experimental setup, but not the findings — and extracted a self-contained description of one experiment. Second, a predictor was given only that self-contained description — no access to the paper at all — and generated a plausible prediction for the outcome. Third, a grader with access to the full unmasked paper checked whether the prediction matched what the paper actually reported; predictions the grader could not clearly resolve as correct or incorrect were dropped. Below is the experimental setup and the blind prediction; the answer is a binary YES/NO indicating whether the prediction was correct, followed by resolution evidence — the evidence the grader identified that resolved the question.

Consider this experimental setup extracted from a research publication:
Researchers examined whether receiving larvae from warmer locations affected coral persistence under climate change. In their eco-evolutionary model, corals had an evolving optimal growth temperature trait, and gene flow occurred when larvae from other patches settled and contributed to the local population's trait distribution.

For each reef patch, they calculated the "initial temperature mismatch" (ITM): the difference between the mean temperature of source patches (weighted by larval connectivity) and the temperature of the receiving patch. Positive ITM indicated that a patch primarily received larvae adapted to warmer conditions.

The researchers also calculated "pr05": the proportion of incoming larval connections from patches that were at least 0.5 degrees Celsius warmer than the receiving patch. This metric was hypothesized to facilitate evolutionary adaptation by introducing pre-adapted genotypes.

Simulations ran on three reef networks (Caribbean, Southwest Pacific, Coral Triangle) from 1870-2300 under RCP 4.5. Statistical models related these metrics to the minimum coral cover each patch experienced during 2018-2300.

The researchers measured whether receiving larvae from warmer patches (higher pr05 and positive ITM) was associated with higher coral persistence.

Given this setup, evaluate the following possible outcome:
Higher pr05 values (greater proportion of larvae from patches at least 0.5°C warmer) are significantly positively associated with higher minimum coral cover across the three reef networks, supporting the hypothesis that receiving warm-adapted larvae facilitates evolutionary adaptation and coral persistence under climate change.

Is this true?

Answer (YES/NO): NO